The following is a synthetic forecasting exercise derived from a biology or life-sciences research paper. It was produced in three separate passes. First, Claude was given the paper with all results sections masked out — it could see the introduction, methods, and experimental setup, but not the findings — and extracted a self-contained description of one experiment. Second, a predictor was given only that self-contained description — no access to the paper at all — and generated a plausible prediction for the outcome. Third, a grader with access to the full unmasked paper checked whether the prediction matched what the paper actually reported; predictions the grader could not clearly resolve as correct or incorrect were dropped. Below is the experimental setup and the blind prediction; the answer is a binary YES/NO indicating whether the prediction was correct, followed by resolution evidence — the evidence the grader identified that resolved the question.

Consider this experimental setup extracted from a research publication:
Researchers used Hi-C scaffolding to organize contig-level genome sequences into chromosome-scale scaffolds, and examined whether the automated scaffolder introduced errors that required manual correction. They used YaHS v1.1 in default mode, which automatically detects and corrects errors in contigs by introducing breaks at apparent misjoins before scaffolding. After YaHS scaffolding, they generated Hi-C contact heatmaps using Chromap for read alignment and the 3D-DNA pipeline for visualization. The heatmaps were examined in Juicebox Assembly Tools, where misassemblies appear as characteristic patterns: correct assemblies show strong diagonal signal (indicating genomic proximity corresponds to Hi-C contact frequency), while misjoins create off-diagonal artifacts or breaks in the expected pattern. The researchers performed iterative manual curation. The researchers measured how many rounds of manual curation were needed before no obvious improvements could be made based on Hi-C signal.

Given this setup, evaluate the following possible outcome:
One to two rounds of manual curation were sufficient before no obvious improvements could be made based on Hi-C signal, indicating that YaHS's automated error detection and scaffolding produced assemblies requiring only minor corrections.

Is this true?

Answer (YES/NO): NO